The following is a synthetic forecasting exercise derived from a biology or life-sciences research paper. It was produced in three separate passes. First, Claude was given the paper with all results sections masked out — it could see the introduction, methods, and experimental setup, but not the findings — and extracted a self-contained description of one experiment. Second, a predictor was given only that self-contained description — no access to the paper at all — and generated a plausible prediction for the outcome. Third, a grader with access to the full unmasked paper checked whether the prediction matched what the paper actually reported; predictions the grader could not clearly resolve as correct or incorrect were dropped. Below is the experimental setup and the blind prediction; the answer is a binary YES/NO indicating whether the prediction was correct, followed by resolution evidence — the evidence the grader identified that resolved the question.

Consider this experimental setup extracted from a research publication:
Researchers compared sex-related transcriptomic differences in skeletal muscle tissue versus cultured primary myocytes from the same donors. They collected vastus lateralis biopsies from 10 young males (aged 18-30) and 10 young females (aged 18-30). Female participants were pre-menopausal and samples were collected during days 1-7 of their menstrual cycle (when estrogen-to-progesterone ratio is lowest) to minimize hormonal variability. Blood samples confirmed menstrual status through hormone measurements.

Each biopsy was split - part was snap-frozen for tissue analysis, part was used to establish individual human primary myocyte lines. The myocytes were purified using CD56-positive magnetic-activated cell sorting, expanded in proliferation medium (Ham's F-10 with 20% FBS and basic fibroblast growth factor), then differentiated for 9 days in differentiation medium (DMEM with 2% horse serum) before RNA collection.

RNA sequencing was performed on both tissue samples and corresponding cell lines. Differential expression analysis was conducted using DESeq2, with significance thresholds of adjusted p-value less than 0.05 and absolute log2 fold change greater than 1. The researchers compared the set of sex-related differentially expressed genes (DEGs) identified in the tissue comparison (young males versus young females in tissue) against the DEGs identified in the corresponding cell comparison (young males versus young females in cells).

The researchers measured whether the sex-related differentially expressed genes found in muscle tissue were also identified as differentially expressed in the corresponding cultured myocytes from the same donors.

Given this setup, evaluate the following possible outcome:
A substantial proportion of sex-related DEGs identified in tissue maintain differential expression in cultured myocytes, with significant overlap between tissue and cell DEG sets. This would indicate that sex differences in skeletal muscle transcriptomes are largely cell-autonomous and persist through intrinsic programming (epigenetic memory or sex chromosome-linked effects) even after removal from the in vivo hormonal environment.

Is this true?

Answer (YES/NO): NO